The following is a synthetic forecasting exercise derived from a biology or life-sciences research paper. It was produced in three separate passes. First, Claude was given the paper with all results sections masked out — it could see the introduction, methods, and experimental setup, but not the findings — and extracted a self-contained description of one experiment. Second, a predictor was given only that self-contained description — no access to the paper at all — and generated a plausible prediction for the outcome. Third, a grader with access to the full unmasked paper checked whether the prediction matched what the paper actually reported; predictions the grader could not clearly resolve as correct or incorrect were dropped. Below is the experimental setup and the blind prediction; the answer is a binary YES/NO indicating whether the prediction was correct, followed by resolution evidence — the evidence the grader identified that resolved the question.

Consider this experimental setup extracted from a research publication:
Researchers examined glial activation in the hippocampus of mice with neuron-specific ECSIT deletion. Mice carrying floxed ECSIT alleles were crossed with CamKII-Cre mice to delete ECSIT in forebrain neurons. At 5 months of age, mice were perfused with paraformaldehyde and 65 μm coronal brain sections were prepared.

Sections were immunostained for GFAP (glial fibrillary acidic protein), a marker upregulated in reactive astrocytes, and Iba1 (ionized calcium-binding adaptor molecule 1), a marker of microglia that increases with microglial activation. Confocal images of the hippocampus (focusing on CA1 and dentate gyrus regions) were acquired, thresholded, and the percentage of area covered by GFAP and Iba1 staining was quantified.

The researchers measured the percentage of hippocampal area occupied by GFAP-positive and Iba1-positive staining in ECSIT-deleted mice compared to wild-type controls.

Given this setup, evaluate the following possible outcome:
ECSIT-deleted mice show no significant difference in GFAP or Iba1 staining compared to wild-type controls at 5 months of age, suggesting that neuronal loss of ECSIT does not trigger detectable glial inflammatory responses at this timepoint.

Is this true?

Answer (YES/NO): NO